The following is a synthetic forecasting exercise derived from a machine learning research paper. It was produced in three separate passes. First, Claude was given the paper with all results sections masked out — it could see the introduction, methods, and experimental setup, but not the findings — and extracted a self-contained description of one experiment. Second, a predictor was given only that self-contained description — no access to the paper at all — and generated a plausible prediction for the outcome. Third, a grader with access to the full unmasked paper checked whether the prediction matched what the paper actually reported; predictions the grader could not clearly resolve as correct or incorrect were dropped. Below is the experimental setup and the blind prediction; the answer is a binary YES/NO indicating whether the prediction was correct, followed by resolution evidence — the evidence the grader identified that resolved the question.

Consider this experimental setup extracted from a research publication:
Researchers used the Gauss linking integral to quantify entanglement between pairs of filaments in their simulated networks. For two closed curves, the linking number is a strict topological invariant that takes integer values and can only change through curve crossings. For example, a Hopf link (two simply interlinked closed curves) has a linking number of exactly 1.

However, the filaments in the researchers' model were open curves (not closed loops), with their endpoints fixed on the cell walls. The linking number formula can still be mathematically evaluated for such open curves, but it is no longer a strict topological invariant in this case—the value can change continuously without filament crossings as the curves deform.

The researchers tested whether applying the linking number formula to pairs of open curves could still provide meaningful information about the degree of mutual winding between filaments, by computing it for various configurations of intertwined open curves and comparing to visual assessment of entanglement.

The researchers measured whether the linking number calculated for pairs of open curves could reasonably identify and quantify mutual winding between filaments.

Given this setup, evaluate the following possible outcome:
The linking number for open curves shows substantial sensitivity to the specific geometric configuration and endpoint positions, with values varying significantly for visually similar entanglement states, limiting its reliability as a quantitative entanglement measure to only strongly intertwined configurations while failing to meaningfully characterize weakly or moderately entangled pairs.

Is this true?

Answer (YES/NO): NO